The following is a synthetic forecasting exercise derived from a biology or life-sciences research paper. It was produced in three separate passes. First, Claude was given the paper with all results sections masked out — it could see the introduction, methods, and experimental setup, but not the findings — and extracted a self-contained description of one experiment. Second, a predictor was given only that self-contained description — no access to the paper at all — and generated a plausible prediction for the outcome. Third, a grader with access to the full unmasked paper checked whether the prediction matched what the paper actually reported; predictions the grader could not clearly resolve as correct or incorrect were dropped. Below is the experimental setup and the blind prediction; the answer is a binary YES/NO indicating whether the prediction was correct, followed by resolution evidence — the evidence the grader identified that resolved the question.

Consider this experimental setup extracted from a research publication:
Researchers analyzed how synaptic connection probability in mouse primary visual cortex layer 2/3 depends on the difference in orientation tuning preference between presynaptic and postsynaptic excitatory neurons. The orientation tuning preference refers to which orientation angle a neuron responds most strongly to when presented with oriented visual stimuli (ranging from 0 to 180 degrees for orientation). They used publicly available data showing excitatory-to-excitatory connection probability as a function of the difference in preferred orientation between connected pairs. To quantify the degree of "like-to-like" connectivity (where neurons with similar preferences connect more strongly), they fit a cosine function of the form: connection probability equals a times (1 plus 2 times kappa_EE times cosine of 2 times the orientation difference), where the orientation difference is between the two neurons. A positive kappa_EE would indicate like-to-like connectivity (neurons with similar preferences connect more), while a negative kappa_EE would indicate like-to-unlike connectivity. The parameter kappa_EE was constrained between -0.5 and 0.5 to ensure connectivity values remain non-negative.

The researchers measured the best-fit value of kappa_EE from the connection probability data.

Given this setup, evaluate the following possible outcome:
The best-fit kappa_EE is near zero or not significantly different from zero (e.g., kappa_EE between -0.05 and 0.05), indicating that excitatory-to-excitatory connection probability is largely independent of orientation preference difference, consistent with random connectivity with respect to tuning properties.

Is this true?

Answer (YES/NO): NO